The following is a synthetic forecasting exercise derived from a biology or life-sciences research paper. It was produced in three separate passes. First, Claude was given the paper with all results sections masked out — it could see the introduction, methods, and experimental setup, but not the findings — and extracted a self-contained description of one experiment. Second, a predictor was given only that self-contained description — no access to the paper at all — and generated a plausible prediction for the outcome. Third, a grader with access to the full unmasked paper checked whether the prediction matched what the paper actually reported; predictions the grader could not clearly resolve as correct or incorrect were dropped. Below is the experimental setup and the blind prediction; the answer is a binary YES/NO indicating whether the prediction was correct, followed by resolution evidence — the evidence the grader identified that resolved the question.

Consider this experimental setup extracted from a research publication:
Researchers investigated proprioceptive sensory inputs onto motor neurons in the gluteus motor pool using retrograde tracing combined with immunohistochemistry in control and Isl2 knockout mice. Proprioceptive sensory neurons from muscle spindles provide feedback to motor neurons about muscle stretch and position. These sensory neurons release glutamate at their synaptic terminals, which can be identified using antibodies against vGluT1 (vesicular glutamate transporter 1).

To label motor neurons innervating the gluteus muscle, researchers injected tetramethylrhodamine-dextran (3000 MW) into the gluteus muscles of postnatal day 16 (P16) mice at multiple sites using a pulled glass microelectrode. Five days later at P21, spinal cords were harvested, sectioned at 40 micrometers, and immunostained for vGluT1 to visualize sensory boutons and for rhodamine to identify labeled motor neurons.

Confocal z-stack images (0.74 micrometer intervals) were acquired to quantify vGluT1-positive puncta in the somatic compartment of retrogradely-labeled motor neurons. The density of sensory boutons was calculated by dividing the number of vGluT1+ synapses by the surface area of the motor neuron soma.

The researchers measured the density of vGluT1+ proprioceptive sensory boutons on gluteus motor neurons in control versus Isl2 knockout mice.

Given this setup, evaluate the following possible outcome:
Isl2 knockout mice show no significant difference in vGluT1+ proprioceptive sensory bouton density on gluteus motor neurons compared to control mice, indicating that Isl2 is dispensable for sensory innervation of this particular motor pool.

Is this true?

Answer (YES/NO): NO